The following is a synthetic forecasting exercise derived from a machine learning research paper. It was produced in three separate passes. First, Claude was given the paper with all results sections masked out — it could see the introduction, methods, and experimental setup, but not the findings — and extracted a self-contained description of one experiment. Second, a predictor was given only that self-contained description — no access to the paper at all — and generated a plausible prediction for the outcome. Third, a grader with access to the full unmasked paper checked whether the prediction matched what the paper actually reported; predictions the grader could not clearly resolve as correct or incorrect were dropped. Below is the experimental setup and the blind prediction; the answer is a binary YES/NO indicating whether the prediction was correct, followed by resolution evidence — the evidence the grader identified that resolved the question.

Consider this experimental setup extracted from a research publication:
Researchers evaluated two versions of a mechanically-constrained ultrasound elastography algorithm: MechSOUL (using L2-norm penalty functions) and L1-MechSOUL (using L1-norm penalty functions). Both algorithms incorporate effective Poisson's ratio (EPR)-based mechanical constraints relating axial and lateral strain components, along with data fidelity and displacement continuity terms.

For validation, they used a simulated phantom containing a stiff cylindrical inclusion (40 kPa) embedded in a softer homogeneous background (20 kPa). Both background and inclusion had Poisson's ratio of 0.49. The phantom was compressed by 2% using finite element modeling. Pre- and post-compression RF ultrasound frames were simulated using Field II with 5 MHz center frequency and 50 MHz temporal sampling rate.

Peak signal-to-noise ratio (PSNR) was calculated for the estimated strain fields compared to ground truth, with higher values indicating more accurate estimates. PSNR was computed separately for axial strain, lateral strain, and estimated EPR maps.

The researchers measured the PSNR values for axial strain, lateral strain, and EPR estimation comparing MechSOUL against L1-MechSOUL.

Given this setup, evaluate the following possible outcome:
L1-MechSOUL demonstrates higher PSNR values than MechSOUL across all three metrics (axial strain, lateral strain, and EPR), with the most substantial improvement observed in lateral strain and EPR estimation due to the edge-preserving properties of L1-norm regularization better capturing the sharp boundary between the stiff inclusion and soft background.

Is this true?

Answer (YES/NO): NO